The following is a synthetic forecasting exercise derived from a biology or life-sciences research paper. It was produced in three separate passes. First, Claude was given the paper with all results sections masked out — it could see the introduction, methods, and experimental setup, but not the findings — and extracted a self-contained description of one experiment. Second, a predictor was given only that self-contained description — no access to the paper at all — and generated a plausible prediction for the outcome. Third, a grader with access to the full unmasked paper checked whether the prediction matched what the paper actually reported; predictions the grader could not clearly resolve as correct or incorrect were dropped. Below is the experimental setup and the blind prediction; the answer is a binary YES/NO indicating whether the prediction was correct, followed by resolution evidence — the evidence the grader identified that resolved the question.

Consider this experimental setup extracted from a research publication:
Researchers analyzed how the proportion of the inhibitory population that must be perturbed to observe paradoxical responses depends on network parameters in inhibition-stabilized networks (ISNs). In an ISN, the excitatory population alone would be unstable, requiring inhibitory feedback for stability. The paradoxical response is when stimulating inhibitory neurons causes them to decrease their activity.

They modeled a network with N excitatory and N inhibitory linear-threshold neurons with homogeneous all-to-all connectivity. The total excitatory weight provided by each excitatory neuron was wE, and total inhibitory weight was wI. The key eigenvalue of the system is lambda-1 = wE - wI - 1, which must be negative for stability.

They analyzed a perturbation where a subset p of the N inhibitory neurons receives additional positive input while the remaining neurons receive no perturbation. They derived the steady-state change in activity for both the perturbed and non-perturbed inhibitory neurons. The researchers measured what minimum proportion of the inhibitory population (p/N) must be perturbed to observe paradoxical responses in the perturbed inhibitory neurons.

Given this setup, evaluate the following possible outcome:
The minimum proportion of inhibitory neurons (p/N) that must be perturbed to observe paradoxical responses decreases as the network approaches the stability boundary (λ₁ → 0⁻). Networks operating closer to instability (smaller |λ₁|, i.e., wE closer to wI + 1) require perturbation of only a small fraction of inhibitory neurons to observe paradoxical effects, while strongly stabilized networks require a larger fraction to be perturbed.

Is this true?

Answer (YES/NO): YES